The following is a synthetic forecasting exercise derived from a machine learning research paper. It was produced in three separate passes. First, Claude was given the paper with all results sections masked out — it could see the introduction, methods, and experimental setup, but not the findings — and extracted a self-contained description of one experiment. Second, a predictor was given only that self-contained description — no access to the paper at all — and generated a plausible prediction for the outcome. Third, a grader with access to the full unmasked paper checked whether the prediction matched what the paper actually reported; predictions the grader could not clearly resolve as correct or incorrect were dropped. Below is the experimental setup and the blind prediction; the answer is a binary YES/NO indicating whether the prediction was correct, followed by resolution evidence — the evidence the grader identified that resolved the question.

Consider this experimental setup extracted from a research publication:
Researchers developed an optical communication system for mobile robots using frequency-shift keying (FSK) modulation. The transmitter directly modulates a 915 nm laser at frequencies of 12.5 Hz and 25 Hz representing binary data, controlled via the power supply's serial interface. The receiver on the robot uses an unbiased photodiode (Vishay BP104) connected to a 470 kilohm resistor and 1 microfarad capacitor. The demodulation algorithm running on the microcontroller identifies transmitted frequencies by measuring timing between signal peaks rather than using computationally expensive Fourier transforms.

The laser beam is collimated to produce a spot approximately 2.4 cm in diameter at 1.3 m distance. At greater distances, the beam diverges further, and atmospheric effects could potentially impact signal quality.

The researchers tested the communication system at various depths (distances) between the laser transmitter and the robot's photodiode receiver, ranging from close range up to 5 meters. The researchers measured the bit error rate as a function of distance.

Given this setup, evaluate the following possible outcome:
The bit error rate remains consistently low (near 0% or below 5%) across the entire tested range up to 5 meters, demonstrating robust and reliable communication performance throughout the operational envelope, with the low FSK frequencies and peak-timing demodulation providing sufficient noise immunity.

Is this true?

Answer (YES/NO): YES